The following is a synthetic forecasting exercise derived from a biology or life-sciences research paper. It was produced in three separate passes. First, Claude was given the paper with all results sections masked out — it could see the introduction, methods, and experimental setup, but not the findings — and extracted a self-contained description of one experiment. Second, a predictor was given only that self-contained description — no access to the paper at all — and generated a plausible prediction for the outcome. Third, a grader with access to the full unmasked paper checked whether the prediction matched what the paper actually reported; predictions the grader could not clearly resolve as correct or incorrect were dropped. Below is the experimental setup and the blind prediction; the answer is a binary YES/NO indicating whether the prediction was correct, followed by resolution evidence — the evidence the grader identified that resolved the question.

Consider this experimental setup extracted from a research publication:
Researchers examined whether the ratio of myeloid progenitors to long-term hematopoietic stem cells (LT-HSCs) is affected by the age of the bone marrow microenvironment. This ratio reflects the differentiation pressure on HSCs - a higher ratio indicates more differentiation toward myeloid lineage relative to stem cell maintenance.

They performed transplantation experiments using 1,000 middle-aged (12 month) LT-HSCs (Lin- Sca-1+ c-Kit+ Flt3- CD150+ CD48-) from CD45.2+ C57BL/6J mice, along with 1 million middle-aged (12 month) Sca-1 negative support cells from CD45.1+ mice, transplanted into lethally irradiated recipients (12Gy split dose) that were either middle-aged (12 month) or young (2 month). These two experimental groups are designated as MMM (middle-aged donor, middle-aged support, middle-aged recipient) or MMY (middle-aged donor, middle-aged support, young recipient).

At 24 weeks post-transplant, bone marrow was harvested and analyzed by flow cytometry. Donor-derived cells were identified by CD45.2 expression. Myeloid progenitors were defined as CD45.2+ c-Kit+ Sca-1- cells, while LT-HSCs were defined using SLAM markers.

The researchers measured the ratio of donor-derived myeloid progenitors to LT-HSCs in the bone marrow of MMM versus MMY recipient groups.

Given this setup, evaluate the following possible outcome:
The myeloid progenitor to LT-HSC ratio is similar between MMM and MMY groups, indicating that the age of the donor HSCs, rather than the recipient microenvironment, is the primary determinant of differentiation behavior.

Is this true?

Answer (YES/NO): NO